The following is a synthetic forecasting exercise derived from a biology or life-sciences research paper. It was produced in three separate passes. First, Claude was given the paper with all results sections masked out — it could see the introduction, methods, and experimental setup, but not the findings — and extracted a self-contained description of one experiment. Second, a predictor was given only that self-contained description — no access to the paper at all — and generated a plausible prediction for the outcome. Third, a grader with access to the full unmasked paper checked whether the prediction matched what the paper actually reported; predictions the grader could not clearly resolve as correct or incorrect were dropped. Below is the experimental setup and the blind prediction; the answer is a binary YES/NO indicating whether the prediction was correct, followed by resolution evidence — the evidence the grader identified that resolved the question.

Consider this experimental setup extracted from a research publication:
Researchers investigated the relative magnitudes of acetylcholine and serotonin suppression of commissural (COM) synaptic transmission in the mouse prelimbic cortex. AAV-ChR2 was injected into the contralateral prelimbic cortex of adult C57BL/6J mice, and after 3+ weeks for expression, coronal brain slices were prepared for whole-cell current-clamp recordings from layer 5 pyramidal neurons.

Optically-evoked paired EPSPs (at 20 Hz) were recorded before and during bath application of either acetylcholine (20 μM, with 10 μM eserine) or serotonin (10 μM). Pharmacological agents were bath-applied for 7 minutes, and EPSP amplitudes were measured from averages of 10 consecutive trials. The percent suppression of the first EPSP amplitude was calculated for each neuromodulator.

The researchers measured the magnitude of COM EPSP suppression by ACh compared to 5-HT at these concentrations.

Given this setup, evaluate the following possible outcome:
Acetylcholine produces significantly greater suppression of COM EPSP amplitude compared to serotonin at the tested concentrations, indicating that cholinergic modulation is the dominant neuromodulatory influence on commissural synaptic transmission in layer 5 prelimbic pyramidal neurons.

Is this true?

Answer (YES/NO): YES